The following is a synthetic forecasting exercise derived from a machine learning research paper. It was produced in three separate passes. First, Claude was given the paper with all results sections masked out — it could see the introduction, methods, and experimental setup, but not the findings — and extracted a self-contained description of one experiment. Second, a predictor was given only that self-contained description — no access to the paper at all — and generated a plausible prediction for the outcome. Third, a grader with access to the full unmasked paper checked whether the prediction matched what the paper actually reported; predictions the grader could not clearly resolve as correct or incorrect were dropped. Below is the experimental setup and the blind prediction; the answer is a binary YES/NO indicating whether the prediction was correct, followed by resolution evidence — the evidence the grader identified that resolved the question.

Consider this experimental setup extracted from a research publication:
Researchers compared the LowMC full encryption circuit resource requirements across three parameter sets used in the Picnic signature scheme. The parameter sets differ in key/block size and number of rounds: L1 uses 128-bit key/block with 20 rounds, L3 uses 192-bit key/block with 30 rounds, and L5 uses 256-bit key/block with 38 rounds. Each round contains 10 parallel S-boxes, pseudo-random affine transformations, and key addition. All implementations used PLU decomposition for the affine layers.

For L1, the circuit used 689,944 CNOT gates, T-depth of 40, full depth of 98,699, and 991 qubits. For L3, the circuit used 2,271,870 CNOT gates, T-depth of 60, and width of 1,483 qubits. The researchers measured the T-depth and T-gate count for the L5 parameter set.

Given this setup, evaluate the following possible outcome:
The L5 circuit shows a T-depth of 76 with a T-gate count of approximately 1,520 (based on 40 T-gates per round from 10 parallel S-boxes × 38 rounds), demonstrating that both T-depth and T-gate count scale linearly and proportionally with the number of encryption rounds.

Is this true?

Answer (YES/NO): NO